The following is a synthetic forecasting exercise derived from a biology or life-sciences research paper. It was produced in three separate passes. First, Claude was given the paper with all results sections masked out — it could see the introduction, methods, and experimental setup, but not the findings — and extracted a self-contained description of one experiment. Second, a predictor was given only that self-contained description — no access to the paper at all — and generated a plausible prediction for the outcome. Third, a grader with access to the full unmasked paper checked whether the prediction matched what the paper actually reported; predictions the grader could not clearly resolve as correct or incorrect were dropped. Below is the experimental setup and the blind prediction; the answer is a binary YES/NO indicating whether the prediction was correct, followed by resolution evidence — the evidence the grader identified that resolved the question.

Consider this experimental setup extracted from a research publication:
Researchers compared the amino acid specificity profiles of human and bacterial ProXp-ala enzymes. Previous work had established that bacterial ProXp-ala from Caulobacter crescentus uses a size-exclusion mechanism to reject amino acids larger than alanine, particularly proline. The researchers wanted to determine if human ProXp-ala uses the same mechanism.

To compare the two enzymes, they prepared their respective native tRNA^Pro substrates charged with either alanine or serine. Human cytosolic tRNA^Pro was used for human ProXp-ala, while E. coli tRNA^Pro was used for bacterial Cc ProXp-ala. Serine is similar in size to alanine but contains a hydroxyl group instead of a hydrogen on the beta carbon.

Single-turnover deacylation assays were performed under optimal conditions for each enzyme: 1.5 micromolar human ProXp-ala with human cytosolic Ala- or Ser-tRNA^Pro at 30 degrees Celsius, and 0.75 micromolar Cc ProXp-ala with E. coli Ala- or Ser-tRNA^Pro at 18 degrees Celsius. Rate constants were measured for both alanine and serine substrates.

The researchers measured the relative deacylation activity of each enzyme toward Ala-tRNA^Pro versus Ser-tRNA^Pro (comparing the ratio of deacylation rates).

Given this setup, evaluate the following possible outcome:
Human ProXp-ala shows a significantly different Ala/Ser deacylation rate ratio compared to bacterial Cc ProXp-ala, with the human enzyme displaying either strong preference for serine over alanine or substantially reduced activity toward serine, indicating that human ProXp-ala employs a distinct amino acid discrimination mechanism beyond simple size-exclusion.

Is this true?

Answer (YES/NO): YES